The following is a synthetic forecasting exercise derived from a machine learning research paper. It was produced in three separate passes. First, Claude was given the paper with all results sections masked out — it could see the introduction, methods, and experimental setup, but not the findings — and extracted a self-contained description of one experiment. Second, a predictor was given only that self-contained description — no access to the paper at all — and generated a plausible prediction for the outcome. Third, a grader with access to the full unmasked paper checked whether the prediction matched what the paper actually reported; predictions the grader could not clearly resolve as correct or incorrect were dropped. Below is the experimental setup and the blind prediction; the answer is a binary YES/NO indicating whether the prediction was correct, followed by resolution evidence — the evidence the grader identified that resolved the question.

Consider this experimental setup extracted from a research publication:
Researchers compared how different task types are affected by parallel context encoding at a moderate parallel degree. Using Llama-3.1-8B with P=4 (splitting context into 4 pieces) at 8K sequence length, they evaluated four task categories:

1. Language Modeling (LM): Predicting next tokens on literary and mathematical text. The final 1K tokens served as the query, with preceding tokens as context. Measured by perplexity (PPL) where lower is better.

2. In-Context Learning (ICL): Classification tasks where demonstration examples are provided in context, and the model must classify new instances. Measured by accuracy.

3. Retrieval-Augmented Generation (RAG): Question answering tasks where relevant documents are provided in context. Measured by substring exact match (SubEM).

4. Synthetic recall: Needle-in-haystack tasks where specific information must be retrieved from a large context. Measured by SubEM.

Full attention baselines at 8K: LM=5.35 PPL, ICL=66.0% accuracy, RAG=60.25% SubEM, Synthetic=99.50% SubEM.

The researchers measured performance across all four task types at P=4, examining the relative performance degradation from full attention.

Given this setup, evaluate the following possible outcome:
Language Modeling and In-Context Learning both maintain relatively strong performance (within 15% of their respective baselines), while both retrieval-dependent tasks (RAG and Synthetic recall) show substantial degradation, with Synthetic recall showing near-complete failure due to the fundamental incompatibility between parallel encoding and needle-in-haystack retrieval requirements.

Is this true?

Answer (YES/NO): NO